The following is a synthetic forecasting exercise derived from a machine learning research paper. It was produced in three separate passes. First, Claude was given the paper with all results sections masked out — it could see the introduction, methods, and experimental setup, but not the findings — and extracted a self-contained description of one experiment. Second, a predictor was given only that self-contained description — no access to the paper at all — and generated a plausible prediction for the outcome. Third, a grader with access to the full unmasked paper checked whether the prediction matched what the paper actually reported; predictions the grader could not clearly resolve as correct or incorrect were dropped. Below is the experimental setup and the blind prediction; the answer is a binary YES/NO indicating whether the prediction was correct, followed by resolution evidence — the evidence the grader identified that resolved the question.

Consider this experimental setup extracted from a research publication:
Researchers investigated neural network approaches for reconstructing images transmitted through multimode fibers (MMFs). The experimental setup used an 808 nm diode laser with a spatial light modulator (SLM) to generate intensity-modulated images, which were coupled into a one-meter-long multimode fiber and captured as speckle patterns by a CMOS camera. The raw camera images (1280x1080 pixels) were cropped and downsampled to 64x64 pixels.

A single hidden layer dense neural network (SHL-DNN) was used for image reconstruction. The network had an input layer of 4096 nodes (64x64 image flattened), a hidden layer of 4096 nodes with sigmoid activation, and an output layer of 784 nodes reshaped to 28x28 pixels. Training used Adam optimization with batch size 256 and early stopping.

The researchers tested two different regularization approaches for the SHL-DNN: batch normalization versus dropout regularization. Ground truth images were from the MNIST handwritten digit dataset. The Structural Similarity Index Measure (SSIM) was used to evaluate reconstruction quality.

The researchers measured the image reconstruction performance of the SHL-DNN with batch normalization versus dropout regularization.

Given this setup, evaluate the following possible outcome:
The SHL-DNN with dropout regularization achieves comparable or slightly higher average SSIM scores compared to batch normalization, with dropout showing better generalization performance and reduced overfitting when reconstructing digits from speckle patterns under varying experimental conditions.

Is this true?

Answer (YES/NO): NO